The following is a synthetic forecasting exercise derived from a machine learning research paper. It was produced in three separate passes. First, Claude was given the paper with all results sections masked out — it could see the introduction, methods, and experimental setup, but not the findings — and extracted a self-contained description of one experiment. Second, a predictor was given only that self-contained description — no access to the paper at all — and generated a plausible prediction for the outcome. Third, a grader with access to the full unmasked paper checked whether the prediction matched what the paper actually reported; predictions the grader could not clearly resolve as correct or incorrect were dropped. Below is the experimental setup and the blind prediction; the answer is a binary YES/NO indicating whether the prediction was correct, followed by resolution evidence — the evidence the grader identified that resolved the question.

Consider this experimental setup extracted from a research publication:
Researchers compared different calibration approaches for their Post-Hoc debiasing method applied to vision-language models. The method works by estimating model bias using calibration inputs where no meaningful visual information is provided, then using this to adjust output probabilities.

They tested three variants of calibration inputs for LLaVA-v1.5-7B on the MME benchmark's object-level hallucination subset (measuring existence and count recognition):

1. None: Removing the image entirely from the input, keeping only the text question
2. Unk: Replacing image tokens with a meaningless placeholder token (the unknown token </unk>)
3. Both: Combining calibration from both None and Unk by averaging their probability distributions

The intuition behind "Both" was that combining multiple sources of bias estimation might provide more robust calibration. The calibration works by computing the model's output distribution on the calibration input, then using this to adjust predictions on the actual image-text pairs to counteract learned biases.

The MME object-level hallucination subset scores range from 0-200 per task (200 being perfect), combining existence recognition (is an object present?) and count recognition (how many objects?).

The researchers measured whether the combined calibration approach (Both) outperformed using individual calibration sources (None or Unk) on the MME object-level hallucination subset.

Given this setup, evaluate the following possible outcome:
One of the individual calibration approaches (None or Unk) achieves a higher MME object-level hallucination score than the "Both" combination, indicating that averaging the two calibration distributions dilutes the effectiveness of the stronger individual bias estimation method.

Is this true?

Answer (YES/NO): YES